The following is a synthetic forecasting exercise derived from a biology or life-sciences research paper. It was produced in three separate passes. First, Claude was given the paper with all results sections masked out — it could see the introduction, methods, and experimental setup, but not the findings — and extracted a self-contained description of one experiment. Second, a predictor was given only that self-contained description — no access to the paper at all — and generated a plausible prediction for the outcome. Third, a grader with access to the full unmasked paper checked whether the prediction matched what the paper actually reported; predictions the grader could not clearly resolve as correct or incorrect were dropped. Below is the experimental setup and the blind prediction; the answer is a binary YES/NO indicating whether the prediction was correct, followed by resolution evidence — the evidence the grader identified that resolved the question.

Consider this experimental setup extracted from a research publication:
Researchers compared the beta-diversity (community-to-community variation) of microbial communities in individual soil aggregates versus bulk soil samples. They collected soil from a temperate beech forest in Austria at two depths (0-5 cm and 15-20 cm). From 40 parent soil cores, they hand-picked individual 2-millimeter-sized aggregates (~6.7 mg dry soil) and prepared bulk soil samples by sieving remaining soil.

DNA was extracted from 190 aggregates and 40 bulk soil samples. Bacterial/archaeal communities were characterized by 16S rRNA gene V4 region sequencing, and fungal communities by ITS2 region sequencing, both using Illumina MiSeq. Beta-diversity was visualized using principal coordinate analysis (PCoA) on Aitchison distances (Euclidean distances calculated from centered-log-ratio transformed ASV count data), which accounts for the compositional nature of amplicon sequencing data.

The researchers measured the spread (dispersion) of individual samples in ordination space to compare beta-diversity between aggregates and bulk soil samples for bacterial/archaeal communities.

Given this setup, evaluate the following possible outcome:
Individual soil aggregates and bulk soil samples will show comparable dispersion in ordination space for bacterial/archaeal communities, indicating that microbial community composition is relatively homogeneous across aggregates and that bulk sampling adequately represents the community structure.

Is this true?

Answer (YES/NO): NO